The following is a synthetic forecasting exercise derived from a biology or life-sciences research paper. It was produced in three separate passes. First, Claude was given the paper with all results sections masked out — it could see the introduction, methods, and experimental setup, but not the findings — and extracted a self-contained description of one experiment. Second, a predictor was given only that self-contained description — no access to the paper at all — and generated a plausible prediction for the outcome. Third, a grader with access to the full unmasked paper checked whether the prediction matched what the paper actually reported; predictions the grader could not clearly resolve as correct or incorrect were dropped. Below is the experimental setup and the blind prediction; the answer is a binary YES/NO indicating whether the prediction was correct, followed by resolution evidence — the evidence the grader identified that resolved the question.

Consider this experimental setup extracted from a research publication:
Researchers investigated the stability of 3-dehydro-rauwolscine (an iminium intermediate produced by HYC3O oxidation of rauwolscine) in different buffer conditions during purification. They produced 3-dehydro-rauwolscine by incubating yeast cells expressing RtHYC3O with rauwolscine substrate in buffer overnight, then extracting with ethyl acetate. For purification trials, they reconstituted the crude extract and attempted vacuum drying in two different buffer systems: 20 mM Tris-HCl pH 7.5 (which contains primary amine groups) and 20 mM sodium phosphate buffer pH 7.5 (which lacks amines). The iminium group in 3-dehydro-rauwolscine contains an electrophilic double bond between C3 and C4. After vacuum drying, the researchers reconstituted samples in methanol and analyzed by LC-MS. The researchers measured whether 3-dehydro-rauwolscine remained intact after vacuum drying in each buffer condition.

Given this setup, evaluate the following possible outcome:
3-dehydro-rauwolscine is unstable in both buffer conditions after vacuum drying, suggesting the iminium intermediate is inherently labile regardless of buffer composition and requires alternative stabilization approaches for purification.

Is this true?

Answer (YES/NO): NO